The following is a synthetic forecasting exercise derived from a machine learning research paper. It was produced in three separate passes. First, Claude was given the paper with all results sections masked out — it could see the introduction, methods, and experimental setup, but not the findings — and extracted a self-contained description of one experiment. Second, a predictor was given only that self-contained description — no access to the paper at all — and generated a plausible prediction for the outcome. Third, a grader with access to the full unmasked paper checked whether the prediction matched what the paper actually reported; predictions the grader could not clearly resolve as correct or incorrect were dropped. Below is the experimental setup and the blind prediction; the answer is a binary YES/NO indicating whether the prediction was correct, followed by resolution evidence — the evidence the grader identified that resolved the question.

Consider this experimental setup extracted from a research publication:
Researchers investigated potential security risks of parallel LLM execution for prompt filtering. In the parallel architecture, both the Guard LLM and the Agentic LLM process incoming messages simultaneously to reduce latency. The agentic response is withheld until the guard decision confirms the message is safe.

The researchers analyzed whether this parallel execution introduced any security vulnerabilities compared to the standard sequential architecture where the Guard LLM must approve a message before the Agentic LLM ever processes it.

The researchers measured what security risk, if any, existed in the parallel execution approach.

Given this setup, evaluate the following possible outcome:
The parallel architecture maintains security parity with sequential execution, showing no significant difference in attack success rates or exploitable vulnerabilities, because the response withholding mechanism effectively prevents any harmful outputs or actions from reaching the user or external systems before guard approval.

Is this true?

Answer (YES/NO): NO